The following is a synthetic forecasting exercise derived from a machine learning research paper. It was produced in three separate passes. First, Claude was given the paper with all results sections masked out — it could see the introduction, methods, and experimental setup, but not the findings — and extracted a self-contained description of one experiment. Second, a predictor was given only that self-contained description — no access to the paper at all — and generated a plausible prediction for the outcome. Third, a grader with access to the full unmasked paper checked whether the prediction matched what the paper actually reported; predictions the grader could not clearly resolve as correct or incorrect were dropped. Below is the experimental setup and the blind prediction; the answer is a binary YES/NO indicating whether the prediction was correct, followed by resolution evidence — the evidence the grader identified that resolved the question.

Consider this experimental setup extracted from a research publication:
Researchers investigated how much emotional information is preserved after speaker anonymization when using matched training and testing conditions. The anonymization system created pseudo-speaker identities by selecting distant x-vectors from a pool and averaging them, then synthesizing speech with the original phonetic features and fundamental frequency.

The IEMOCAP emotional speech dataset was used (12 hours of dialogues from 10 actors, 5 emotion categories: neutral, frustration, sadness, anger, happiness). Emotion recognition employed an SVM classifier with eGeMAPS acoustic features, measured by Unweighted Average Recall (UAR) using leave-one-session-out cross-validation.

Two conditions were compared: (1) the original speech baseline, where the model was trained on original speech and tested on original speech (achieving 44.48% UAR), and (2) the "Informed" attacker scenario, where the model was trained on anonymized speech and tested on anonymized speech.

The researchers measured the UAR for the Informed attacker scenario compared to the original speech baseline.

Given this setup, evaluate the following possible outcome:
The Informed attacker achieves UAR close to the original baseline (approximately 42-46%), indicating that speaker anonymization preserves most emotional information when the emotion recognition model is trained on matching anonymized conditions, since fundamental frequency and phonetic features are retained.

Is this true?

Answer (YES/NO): NO